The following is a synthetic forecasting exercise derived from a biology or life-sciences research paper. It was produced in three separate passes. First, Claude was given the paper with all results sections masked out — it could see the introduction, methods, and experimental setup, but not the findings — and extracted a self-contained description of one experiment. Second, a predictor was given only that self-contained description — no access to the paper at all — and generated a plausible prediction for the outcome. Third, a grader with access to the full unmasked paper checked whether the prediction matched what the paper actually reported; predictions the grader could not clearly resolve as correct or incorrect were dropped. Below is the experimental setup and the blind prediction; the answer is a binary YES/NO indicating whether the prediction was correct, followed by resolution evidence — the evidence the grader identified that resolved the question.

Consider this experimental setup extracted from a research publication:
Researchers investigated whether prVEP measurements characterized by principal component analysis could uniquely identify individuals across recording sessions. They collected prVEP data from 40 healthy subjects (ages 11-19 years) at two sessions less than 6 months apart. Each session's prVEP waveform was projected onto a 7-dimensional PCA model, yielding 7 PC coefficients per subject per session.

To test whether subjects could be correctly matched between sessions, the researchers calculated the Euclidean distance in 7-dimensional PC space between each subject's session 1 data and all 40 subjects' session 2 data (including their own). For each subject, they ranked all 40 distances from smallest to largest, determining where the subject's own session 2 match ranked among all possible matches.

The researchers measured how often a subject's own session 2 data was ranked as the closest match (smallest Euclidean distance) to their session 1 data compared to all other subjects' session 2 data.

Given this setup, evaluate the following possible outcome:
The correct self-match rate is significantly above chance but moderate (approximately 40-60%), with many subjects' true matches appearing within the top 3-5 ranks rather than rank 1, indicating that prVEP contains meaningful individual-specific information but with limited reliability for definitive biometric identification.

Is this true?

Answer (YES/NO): NO